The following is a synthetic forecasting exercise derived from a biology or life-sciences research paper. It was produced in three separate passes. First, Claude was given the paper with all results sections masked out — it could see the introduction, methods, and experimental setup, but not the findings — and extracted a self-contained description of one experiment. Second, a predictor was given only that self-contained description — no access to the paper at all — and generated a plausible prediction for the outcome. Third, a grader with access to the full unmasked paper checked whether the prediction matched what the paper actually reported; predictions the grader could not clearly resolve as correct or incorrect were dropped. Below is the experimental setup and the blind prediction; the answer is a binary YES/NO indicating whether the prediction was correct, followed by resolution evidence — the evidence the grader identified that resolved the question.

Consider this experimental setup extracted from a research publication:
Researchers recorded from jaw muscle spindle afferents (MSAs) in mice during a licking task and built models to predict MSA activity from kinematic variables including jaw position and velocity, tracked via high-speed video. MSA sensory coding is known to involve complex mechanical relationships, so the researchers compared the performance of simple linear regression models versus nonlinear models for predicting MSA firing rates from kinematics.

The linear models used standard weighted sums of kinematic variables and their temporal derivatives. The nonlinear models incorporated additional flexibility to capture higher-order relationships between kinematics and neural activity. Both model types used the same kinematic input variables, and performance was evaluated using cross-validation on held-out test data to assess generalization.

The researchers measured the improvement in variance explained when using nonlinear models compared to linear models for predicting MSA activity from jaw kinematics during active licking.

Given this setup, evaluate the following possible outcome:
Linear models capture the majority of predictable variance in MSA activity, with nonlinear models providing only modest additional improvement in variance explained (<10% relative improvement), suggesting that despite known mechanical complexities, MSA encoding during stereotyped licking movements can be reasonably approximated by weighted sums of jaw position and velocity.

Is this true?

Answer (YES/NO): NO